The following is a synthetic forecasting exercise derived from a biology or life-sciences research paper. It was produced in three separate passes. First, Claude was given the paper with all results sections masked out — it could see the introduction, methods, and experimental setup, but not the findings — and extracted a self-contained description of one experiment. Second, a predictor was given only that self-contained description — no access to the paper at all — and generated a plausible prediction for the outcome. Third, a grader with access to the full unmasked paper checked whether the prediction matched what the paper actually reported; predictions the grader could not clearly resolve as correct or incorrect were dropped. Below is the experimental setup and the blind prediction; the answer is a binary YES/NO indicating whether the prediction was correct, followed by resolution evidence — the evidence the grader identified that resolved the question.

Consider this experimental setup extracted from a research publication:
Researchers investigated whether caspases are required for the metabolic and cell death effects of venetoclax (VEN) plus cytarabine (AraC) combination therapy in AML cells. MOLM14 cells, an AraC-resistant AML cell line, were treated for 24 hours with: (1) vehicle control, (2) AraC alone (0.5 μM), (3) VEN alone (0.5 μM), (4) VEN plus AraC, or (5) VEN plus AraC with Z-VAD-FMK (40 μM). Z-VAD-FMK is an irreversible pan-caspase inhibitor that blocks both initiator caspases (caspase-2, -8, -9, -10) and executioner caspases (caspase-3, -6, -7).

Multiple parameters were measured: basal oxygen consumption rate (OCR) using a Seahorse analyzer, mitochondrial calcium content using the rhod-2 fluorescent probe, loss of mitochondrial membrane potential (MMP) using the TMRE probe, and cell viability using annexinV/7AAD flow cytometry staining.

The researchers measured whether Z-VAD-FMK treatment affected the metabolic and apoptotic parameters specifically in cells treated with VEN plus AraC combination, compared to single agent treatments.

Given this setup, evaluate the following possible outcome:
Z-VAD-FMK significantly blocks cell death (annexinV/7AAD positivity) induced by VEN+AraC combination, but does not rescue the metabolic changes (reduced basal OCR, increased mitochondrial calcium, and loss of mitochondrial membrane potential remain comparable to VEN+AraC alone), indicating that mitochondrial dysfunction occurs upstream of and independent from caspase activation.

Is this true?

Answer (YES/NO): NO